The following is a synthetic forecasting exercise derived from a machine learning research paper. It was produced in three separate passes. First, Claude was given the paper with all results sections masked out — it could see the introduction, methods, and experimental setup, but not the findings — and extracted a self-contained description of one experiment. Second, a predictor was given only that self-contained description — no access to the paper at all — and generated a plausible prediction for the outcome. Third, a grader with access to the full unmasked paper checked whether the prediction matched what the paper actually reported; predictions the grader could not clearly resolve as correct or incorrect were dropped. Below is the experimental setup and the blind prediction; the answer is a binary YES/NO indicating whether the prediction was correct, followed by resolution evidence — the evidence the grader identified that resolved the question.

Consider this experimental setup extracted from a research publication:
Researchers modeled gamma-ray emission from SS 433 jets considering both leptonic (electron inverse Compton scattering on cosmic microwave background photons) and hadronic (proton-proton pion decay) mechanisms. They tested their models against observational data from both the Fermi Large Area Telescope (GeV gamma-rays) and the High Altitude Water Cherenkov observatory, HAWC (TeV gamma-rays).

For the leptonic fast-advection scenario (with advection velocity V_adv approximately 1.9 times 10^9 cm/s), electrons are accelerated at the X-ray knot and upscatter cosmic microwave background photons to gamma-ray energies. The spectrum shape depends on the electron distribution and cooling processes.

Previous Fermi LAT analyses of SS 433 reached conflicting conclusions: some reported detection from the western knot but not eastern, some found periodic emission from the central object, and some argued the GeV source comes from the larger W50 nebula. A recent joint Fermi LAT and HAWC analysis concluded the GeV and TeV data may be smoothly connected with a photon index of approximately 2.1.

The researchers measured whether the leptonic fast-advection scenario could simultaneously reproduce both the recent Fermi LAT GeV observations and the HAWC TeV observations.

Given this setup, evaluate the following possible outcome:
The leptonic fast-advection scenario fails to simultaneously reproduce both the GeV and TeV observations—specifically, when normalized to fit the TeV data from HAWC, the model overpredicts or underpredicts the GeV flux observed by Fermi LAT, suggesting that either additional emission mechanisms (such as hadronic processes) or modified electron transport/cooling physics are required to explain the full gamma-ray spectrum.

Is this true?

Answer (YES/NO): YES